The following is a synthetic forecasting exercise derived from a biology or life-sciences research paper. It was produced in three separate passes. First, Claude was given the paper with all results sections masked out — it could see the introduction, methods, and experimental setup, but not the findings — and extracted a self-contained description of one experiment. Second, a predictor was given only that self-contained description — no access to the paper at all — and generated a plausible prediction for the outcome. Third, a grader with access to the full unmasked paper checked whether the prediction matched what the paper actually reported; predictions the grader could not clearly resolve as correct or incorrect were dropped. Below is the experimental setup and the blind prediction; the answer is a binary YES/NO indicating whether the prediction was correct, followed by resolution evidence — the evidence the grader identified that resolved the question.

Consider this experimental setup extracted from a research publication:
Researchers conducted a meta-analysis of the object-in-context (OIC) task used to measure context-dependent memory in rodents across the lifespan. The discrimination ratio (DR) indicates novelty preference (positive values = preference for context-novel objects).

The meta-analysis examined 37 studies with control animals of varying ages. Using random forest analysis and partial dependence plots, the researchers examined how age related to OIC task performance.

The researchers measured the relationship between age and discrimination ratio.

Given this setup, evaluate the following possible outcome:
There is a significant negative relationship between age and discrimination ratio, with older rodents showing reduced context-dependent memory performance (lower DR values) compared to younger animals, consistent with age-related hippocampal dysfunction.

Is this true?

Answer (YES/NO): NO